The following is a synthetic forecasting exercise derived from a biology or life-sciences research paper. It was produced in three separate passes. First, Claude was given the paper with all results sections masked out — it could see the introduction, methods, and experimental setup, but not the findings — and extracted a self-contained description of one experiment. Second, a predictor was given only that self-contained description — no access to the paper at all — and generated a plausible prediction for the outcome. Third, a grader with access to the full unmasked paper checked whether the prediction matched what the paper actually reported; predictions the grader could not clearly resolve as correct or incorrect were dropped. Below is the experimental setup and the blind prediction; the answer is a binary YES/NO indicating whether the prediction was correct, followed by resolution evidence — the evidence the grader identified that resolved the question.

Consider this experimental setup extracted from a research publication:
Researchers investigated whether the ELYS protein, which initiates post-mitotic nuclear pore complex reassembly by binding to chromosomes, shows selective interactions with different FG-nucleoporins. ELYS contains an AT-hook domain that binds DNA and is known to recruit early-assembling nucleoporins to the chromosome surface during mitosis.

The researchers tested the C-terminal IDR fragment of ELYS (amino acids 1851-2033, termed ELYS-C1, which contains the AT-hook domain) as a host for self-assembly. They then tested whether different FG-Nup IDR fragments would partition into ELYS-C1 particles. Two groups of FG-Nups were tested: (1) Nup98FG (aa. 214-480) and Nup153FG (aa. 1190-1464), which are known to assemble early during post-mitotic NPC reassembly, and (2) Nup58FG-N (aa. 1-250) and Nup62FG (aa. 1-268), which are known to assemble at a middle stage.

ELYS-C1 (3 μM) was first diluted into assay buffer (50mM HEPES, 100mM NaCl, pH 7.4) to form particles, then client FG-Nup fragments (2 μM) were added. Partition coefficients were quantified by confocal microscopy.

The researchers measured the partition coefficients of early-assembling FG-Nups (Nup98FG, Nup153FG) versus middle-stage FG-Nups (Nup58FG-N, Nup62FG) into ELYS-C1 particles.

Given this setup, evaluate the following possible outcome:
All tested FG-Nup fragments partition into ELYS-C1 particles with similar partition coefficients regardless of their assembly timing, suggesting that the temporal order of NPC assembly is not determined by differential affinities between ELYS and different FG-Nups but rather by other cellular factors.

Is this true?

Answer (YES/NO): NO